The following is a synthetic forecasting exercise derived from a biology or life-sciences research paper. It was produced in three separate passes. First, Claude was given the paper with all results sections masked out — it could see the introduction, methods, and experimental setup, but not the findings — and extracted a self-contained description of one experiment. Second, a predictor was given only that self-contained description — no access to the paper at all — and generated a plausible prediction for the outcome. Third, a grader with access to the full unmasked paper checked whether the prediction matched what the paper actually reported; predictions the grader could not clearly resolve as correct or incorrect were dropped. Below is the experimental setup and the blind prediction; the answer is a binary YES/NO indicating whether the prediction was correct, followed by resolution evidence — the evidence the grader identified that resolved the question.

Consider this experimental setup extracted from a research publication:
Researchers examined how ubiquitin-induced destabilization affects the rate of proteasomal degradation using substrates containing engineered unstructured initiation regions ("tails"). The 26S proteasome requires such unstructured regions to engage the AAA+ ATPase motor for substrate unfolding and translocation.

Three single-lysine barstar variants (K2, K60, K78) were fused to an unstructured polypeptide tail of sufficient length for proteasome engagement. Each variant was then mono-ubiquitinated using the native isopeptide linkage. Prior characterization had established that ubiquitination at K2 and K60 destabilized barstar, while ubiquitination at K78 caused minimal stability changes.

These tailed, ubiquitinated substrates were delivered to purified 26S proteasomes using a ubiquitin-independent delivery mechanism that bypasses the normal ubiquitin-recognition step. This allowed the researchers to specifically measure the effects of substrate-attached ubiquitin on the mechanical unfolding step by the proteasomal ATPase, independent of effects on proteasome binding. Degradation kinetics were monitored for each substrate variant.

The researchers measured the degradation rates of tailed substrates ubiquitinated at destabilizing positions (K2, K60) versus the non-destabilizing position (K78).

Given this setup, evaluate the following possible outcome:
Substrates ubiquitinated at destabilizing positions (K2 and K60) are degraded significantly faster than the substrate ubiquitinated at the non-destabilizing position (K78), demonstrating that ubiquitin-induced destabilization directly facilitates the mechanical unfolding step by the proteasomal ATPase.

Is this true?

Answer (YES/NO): YES